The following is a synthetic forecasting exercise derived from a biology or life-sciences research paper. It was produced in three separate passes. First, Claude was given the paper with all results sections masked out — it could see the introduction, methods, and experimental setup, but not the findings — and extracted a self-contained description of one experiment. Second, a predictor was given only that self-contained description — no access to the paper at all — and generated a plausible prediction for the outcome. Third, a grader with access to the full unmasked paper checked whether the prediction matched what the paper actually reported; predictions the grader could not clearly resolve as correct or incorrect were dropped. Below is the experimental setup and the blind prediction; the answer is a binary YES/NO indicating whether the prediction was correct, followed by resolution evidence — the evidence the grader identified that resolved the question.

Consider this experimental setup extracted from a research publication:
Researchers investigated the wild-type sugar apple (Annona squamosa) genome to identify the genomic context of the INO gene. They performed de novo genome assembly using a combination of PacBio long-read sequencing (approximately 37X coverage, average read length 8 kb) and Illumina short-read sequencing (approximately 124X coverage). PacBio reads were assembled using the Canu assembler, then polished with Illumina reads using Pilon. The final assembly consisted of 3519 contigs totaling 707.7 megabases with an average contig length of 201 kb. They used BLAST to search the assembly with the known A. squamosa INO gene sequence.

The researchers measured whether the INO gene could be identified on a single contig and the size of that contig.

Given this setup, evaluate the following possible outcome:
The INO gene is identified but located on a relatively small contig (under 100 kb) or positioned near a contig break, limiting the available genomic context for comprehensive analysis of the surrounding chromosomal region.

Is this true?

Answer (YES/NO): NO